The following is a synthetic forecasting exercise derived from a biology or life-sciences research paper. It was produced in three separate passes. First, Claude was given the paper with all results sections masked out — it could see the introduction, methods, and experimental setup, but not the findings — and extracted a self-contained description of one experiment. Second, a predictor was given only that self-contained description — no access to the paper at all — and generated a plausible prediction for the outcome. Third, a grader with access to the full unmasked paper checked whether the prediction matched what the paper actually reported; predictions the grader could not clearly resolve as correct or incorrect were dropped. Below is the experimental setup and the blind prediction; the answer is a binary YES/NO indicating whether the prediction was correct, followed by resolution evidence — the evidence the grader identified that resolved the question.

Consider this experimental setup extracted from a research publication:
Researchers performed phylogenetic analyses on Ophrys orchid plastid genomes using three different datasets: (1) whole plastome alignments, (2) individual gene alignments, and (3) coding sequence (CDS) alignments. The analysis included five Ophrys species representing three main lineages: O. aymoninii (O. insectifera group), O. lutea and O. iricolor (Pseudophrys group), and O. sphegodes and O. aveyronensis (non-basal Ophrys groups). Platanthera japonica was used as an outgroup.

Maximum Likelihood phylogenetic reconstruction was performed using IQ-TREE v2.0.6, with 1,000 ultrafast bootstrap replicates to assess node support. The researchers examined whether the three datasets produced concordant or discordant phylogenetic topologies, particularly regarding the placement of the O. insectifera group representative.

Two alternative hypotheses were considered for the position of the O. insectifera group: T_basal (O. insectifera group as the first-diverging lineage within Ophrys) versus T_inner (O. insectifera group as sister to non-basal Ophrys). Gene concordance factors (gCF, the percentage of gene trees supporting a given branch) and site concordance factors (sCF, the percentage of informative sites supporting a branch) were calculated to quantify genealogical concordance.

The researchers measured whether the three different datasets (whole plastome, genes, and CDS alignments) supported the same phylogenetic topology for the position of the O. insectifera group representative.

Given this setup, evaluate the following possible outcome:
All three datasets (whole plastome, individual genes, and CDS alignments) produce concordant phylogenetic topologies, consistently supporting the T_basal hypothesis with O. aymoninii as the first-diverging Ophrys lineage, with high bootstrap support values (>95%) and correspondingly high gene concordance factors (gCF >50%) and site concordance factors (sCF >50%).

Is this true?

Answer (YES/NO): NO